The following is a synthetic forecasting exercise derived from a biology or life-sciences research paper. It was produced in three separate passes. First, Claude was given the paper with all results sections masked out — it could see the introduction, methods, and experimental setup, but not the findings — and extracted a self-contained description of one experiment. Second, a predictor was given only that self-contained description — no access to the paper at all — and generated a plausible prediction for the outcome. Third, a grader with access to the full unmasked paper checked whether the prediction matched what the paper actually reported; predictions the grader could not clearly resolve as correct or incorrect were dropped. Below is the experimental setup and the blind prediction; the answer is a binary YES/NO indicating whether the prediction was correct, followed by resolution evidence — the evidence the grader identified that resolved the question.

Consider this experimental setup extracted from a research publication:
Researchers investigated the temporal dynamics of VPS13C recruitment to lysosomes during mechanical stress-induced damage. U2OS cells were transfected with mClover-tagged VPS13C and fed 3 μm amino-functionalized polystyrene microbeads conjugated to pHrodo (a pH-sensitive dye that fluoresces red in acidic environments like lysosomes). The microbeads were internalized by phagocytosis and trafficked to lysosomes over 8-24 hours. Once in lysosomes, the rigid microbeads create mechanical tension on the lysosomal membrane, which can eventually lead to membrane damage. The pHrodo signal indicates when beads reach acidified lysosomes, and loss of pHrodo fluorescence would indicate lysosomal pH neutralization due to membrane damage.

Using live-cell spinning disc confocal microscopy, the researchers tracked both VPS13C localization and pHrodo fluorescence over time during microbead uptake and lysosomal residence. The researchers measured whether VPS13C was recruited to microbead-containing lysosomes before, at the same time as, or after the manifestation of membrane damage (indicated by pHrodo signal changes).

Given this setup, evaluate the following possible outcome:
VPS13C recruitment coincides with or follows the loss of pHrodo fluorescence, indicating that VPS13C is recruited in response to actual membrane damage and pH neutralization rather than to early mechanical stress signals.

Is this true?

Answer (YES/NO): NO